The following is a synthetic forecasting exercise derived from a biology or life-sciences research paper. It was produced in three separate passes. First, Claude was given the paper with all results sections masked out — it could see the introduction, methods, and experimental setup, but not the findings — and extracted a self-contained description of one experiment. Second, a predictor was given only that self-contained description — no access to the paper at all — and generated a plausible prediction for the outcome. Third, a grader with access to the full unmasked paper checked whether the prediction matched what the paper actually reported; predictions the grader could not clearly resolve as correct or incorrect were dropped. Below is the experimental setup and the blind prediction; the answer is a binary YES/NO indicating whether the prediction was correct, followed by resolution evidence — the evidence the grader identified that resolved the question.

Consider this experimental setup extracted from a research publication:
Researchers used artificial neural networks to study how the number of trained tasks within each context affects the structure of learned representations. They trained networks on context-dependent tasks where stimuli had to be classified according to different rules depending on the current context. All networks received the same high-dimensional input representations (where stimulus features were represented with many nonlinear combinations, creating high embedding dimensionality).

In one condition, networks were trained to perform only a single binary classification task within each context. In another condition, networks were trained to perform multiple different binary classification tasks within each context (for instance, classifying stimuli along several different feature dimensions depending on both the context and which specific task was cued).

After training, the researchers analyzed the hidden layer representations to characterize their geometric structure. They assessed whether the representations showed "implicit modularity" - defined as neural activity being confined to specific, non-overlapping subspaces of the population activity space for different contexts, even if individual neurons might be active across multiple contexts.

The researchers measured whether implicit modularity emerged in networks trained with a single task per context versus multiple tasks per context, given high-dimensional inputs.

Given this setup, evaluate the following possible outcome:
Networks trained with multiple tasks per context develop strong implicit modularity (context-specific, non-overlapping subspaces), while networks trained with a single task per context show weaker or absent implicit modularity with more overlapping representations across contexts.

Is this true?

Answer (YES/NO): YES